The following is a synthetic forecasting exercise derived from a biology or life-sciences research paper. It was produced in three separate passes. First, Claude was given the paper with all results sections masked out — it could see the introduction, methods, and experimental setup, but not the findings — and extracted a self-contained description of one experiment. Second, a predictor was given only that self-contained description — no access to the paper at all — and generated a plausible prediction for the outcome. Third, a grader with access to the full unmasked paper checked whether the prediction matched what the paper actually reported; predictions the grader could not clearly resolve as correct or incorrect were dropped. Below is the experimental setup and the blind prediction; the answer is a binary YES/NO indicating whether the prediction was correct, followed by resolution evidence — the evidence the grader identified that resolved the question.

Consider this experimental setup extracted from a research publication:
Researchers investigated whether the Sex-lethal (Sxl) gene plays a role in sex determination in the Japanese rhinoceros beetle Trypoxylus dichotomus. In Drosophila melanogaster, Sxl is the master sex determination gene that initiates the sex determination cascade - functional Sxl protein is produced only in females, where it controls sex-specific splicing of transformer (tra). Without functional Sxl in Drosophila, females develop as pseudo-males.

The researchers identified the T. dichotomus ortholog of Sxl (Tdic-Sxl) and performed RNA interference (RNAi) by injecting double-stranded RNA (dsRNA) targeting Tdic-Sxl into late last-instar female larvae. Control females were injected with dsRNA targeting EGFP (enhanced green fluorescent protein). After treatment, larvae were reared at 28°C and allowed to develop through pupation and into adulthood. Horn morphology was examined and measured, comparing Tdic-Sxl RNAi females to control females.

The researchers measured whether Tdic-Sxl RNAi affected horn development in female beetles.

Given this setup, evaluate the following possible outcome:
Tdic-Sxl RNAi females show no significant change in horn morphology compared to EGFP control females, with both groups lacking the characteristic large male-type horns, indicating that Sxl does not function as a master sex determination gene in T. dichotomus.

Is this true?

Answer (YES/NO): YES